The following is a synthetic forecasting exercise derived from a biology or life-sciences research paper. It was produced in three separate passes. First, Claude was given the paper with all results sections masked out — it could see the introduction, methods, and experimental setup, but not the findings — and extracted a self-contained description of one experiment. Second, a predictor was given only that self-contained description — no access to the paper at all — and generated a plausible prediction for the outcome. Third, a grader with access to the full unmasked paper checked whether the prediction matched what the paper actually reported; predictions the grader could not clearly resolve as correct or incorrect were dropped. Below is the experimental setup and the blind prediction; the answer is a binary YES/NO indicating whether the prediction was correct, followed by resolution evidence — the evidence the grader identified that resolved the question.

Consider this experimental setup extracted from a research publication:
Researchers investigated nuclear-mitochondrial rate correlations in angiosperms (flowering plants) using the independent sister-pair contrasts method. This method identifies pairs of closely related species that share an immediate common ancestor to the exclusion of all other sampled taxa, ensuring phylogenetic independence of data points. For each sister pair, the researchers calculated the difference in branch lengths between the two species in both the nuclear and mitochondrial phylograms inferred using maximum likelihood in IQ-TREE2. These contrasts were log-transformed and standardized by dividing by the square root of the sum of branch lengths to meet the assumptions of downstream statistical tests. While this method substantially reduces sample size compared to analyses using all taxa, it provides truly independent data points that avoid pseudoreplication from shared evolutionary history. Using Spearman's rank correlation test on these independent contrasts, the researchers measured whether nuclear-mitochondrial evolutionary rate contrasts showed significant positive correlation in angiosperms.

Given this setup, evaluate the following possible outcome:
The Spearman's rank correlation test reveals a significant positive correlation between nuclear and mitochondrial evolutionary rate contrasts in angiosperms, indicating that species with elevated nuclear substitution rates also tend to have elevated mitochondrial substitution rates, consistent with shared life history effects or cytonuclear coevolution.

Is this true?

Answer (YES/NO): YES